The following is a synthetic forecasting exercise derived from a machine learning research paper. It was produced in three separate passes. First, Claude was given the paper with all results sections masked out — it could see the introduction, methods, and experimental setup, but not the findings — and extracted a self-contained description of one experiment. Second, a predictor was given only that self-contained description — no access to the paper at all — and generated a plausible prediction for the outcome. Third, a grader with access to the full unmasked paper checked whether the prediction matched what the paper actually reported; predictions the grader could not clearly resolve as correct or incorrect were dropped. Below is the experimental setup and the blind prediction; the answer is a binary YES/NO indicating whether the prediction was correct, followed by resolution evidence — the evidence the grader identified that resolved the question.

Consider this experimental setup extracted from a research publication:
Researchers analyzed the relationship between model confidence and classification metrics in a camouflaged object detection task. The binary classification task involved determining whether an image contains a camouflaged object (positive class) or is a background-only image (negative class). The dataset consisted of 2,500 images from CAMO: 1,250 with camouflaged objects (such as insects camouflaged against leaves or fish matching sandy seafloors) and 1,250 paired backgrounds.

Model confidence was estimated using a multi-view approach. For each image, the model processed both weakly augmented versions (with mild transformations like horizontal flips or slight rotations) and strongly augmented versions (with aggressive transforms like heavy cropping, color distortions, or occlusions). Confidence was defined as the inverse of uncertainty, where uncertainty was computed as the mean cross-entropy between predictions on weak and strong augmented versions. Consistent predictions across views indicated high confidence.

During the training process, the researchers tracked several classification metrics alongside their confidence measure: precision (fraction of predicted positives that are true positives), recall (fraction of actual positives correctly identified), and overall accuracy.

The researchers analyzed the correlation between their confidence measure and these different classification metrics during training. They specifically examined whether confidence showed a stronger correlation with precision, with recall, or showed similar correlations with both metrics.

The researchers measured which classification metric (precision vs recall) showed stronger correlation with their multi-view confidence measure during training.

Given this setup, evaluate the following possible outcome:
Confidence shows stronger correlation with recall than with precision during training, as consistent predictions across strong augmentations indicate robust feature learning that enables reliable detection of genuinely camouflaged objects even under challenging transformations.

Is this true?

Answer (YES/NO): NO